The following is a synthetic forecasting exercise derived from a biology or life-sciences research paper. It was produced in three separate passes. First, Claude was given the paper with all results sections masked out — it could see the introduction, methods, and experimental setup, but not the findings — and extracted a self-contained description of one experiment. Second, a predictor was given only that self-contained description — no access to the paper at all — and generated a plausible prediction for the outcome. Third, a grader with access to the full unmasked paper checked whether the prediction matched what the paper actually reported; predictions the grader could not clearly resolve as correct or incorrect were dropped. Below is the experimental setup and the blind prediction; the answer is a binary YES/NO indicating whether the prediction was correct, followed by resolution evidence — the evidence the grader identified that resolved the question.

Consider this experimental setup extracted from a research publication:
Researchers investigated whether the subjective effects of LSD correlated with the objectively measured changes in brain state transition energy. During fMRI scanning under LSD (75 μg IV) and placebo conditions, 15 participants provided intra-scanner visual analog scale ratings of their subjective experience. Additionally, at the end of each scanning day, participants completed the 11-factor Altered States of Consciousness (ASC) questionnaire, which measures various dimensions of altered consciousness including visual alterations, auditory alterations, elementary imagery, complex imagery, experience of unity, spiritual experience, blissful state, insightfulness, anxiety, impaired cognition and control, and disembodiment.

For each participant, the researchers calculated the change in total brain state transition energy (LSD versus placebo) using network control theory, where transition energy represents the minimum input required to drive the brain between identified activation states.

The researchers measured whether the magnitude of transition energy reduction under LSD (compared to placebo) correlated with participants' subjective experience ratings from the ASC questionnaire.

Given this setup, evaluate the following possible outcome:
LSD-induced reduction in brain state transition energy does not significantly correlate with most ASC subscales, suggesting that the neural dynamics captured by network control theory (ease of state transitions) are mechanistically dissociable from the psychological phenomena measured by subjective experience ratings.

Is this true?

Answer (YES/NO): YES